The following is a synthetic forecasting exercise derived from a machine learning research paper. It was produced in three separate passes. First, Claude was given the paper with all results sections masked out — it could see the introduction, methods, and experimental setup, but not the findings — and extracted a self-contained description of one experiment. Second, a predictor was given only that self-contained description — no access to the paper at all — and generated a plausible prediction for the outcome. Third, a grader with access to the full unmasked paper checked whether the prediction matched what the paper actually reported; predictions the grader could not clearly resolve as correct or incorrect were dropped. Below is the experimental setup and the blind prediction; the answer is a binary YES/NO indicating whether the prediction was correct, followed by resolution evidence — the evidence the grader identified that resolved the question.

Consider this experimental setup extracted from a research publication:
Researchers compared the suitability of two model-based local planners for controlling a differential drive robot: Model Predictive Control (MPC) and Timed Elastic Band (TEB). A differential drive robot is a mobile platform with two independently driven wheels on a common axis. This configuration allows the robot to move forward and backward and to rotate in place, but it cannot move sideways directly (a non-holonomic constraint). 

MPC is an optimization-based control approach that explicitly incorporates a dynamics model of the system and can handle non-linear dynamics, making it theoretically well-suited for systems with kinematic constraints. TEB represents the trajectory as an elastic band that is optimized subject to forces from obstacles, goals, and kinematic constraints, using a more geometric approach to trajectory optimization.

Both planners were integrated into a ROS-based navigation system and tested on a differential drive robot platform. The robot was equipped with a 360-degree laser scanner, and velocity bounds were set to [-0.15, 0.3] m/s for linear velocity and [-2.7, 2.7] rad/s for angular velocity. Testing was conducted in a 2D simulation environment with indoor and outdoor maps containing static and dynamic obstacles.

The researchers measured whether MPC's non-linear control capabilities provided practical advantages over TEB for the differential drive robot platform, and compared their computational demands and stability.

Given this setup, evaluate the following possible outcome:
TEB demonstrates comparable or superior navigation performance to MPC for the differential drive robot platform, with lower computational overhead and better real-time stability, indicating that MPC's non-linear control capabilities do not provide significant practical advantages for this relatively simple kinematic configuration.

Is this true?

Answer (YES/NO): YES